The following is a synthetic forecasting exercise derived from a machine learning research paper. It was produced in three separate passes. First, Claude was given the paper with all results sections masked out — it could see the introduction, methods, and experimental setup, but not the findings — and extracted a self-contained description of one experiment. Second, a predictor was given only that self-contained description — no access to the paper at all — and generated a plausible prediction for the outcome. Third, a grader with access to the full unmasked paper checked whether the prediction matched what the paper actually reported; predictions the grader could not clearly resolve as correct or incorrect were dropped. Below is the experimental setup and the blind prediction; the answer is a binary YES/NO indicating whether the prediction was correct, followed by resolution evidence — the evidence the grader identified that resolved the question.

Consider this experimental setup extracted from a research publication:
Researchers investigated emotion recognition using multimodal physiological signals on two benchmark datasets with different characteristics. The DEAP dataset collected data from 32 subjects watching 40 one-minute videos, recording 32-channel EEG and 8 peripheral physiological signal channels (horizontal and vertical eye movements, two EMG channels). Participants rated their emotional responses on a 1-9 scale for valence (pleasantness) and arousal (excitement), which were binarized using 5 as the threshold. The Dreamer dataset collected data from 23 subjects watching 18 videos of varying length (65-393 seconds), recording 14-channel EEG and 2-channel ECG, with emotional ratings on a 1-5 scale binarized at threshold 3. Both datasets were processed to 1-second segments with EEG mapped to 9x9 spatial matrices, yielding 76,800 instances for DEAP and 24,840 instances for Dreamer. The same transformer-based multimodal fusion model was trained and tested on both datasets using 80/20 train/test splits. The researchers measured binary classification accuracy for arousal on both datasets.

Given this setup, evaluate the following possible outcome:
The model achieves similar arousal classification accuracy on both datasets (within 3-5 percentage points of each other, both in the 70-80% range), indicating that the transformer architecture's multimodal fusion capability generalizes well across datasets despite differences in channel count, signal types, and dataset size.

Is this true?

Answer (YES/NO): NO